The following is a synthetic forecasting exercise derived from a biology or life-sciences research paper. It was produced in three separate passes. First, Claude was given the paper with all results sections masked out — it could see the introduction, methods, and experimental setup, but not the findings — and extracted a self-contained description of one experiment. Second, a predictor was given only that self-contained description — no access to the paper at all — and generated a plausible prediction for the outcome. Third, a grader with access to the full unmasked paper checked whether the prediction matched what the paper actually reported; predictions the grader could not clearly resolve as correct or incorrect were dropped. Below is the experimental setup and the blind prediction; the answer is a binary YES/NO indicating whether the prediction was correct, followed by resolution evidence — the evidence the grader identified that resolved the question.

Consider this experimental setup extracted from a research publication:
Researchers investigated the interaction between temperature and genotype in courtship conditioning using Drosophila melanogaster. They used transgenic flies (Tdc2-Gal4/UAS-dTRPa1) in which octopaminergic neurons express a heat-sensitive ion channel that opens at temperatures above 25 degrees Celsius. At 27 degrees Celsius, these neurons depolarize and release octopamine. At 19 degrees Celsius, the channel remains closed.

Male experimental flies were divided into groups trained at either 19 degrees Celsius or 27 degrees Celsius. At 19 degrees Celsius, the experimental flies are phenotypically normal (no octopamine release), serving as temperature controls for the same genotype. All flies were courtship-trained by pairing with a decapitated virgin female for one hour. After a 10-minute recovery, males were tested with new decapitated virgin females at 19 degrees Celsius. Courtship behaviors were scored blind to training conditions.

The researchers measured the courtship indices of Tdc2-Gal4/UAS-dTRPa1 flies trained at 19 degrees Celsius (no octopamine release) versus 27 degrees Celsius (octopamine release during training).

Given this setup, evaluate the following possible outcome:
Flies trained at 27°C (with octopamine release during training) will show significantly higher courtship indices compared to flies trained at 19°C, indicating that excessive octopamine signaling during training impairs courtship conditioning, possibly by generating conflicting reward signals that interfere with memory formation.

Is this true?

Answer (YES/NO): NO